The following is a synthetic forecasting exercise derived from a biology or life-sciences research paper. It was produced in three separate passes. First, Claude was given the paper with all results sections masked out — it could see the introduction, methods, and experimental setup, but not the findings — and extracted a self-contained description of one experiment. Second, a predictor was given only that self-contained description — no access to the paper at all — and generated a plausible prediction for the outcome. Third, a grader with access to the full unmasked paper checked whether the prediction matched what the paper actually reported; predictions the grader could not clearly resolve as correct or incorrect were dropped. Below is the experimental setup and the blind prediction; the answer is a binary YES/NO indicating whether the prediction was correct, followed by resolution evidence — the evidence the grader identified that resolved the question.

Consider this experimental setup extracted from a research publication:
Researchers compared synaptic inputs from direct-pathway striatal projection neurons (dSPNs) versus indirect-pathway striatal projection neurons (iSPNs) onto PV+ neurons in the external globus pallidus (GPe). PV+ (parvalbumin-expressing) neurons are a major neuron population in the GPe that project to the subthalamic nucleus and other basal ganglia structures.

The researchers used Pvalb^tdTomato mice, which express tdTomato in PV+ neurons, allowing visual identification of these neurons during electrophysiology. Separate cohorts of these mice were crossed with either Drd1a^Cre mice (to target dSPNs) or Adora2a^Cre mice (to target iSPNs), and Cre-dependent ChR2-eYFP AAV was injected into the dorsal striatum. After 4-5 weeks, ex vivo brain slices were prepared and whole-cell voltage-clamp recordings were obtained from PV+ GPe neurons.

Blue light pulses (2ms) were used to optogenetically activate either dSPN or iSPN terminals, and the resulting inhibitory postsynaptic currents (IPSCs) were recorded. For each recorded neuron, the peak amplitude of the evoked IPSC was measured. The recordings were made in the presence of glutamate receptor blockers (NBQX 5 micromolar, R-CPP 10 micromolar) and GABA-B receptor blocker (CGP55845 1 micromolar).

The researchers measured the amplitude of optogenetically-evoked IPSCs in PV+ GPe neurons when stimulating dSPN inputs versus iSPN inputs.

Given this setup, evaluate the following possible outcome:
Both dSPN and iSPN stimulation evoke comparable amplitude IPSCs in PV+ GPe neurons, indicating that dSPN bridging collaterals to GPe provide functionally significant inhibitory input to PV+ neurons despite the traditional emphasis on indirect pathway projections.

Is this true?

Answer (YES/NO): NO